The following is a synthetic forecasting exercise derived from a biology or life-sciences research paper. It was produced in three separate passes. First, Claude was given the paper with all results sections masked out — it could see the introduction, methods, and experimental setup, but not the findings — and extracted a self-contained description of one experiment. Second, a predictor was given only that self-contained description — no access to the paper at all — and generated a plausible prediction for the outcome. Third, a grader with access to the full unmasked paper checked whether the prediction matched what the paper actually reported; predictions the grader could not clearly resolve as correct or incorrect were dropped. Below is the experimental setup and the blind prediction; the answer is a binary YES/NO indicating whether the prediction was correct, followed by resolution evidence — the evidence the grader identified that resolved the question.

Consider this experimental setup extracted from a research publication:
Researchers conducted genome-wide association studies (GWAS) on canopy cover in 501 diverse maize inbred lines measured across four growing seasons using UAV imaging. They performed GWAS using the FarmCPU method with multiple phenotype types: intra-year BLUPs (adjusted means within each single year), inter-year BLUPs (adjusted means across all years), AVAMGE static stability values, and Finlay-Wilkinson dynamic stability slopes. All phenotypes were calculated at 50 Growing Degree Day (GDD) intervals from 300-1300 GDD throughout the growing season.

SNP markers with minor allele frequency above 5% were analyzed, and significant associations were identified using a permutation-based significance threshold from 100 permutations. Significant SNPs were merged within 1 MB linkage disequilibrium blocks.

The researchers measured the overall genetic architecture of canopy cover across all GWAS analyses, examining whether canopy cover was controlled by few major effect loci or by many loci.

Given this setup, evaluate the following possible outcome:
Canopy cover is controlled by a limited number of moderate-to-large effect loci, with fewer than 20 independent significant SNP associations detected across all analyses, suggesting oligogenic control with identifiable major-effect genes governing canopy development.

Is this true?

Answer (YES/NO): NO